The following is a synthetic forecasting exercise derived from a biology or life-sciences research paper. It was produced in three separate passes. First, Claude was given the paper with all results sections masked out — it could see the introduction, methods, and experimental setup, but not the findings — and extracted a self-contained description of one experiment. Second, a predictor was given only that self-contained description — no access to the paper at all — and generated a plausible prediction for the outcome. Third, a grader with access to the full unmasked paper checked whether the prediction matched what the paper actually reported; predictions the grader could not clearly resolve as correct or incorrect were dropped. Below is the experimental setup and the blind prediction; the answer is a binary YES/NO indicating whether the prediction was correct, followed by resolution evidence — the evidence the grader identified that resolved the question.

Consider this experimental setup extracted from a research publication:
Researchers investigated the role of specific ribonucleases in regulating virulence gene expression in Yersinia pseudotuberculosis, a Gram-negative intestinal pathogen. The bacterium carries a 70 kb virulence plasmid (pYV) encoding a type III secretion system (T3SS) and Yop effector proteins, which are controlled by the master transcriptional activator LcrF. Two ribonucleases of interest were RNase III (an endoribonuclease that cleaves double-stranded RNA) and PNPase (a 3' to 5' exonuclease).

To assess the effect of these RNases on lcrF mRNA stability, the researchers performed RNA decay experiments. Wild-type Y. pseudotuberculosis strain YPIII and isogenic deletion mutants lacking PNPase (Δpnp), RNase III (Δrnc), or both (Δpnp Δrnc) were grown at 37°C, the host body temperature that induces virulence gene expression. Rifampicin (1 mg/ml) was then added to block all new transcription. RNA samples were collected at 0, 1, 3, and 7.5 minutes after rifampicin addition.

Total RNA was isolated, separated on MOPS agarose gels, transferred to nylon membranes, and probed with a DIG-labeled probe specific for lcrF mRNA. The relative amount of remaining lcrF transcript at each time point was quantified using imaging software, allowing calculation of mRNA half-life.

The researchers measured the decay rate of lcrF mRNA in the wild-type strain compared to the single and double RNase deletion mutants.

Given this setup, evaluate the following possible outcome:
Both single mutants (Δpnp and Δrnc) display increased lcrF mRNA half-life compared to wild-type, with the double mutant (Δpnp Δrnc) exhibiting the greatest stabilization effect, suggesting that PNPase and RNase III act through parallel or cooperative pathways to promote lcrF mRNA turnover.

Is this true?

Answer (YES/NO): YES